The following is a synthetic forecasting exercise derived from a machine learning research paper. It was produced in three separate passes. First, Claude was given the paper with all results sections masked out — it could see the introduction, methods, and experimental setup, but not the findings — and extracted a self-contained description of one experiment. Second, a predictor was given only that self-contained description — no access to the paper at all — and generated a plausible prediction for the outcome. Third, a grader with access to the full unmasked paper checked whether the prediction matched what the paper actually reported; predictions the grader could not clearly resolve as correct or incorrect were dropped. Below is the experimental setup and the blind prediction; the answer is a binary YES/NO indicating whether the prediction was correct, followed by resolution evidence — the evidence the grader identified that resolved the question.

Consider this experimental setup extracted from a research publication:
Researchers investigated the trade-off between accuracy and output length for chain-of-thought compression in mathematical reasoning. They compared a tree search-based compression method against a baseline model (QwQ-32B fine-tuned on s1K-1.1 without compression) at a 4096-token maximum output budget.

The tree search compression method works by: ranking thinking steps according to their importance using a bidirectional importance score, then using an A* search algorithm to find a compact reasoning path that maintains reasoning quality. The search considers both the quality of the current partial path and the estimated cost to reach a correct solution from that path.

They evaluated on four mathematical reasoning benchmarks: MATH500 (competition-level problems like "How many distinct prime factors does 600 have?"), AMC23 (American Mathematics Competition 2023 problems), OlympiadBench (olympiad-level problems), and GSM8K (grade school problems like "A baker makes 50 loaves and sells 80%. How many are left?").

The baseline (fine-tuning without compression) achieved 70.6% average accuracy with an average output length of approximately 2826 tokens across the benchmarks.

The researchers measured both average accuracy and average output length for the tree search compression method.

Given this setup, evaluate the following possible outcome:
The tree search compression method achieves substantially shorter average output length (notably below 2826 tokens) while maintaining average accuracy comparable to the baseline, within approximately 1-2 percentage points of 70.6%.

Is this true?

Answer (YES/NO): YES